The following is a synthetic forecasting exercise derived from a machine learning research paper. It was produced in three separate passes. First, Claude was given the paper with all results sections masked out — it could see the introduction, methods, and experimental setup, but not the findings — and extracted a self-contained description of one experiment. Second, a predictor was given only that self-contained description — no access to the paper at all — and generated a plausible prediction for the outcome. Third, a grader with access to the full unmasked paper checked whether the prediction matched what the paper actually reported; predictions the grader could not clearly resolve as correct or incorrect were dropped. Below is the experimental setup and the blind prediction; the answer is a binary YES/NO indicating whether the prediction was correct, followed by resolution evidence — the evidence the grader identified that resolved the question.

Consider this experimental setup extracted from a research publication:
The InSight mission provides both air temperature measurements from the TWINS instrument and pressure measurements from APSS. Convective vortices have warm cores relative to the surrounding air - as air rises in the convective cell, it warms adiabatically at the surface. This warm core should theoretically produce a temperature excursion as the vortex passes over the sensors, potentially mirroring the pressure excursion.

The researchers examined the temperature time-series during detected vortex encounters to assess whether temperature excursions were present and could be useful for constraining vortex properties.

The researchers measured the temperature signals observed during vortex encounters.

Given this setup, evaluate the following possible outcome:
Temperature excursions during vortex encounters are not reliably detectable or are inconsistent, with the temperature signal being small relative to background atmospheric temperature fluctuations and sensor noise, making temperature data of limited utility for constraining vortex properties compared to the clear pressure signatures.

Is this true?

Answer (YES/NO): YES